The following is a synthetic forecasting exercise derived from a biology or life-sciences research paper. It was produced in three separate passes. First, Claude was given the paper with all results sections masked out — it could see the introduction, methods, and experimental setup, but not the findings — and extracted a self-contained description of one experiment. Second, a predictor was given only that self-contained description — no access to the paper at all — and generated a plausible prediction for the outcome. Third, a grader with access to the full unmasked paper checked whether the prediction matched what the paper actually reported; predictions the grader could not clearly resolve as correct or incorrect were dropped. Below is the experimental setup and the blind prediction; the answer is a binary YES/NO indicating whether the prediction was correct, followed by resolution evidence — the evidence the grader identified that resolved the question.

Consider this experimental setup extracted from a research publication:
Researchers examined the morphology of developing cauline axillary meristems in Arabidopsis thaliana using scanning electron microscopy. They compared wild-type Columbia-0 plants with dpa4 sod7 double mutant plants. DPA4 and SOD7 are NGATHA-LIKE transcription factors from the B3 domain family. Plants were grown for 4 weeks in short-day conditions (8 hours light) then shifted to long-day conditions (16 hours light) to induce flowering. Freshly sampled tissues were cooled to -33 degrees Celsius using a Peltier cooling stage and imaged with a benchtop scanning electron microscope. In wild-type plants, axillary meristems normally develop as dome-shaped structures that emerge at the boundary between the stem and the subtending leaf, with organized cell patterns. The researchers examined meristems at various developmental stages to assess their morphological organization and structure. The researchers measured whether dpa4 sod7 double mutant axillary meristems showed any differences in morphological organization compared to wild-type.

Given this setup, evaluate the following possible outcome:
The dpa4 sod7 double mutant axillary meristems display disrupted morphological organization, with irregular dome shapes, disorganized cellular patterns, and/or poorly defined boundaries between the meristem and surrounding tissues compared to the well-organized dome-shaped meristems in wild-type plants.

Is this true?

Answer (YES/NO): YES